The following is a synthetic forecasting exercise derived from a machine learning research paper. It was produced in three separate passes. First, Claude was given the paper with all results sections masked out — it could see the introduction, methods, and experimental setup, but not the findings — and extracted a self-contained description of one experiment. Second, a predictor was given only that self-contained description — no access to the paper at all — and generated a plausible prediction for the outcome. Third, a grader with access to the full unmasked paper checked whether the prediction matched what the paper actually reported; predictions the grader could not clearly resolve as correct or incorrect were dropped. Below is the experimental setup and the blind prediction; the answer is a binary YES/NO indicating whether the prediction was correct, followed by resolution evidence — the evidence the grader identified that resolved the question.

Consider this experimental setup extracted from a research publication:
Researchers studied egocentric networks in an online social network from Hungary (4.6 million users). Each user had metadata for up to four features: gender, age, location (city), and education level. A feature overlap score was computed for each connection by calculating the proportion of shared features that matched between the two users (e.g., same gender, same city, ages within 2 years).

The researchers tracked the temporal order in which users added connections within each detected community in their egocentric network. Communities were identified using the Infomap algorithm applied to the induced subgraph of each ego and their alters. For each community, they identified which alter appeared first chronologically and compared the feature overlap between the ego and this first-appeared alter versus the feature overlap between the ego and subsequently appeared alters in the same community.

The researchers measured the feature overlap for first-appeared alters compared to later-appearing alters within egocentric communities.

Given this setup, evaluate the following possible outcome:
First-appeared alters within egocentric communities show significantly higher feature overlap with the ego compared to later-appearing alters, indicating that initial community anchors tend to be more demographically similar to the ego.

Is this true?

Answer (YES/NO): YES